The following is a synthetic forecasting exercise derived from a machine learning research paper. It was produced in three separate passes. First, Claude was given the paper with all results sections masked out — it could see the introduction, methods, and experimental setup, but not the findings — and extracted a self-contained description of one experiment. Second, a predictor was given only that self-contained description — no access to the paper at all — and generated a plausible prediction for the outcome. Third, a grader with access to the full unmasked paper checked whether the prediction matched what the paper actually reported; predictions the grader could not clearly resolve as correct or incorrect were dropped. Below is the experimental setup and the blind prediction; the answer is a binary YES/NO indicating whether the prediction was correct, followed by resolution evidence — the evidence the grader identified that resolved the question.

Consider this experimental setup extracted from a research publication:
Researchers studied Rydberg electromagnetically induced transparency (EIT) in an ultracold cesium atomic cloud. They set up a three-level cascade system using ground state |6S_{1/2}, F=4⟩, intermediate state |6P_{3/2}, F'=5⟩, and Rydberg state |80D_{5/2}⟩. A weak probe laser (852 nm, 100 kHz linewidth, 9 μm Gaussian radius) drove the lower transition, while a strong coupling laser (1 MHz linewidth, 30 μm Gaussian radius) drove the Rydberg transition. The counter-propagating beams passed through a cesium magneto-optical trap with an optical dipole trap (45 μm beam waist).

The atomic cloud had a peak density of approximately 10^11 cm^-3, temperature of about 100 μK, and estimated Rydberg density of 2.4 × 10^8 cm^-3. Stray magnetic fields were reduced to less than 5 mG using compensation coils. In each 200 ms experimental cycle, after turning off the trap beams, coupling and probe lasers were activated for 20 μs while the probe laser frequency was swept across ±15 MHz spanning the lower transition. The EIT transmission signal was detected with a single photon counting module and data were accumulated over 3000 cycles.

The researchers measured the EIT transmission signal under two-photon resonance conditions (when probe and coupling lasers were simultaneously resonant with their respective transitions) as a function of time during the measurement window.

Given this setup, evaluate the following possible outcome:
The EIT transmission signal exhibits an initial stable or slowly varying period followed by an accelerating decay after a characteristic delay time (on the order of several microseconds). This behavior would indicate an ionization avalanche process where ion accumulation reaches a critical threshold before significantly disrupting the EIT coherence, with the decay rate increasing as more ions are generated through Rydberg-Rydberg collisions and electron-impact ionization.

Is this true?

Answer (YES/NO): NO